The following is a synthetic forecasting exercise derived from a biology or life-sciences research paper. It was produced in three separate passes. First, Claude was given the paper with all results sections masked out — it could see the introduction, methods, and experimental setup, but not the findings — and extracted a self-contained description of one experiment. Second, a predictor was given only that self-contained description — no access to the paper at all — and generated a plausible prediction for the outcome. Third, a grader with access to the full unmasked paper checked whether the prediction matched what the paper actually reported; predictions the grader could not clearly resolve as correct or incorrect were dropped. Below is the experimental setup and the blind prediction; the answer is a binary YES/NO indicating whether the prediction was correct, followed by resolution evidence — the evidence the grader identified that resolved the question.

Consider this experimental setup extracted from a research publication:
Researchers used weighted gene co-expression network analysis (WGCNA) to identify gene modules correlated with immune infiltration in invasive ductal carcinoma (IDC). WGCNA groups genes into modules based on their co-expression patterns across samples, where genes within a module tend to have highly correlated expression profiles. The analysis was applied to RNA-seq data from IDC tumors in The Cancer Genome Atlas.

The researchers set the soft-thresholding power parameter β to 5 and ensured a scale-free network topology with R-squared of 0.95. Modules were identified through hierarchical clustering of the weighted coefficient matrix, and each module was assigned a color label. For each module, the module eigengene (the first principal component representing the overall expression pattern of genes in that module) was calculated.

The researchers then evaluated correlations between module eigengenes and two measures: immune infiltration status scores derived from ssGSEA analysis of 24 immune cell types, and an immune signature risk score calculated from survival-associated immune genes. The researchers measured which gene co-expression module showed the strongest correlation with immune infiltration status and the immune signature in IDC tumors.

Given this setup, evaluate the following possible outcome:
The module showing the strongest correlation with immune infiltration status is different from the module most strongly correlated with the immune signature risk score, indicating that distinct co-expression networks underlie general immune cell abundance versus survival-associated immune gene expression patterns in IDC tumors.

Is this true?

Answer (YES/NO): NO